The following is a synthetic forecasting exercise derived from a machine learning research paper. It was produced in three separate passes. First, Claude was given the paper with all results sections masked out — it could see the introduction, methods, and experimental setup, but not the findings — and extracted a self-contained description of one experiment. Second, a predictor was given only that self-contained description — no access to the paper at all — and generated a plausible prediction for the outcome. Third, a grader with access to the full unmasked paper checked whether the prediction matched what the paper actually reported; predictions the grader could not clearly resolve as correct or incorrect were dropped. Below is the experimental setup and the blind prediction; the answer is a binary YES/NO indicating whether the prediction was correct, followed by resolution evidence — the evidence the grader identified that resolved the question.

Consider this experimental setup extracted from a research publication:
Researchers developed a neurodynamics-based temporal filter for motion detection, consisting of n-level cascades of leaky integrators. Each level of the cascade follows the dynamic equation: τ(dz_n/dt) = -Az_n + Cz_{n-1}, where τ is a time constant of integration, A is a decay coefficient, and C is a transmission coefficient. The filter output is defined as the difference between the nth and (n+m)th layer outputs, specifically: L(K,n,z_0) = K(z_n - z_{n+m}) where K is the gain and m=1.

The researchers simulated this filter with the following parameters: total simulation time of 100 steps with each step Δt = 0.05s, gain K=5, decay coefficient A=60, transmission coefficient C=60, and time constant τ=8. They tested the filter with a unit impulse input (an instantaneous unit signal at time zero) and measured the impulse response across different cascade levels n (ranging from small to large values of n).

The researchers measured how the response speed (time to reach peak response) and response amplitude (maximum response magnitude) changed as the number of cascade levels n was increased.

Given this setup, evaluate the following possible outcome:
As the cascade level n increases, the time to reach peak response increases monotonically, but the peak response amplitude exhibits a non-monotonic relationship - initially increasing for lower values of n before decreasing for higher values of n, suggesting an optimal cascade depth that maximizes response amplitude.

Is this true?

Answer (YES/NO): NO